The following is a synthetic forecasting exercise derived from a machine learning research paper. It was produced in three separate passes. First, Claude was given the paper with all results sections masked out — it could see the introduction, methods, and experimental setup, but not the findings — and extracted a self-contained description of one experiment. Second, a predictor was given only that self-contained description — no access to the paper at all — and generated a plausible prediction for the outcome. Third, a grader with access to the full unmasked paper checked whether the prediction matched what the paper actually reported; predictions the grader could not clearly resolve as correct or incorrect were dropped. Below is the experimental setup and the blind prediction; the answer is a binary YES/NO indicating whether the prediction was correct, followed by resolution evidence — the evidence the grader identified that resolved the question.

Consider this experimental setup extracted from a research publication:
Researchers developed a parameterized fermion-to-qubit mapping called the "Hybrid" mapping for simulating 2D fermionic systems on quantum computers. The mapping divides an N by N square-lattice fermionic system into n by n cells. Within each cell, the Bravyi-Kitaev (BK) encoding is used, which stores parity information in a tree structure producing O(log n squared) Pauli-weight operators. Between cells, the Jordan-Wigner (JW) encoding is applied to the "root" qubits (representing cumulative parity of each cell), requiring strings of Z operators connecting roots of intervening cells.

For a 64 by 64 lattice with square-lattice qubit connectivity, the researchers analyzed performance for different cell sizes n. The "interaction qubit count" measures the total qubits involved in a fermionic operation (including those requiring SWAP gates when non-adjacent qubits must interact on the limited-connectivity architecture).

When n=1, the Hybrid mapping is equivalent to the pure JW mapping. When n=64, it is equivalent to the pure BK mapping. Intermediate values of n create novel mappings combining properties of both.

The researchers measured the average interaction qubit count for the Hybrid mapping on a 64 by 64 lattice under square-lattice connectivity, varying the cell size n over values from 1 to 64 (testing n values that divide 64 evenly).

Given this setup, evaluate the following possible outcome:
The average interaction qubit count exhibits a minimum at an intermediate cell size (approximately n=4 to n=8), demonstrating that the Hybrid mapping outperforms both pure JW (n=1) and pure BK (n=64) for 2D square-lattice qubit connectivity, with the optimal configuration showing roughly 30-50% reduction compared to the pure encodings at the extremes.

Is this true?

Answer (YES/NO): NO